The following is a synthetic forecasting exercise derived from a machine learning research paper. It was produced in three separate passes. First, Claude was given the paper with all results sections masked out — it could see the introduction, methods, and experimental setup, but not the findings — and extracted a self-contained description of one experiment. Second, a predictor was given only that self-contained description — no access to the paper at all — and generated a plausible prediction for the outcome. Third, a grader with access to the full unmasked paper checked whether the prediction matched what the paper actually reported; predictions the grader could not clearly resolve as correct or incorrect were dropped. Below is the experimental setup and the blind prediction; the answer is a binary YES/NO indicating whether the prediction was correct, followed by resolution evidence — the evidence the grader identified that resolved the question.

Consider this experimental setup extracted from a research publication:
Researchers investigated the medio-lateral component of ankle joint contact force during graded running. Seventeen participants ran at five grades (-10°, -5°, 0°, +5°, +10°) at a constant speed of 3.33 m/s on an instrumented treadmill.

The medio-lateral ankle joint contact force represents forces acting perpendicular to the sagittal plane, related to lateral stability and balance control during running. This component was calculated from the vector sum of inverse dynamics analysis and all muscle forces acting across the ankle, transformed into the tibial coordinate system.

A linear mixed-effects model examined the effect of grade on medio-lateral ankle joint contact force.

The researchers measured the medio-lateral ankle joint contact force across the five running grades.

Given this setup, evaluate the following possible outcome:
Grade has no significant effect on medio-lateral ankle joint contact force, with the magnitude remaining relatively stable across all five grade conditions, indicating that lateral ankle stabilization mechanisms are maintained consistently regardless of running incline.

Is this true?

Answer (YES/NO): NO